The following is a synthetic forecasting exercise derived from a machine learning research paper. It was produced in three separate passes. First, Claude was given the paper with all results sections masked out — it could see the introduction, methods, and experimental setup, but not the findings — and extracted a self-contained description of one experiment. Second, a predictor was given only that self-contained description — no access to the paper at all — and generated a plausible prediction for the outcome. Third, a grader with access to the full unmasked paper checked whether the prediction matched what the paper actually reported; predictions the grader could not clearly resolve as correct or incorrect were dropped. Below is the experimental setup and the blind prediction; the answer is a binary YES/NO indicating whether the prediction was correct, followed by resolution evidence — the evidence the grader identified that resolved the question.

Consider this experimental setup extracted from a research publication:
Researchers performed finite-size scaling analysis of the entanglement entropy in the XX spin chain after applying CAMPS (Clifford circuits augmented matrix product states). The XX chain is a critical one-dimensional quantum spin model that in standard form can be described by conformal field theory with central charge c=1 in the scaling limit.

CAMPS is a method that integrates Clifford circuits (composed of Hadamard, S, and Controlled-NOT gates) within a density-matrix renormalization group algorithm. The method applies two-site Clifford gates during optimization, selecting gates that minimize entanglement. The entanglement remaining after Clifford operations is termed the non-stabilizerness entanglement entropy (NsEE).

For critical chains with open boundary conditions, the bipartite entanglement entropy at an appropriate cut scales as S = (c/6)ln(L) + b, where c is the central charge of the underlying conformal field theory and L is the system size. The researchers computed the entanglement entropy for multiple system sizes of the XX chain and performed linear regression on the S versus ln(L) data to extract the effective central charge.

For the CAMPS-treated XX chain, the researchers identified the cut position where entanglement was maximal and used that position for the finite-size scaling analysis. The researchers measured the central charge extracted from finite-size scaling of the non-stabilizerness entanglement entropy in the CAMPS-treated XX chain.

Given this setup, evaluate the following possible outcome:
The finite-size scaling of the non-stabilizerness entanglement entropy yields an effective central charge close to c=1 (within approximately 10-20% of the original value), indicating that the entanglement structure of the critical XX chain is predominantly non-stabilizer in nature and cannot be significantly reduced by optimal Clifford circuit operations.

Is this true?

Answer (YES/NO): NO